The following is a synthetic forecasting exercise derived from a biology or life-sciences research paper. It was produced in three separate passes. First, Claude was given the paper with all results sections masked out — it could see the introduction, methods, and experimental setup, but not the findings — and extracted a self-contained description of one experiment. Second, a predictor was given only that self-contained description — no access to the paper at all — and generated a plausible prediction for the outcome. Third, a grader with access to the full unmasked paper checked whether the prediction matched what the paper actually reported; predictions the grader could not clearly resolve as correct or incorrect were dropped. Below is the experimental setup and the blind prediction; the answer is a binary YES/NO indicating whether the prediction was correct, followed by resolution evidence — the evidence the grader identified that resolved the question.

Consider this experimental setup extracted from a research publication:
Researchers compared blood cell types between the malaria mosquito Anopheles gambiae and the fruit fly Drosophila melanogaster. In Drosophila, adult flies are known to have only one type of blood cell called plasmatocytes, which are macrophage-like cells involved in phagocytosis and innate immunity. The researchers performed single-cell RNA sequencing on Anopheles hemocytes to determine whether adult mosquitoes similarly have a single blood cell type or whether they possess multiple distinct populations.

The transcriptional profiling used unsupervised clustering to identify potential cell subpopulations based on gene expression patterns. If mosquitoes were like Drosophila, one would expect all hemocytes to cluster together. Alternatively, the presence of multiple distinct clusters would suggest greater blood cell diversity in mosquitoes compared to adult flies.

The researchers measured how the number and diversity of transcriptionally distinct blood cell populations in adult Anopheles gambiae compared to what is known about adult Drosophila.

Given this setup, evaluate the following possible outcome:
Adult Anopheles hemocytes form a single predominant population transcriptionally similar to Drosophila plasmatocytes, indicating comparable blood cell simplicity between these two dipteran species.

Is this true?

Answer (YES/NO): NO